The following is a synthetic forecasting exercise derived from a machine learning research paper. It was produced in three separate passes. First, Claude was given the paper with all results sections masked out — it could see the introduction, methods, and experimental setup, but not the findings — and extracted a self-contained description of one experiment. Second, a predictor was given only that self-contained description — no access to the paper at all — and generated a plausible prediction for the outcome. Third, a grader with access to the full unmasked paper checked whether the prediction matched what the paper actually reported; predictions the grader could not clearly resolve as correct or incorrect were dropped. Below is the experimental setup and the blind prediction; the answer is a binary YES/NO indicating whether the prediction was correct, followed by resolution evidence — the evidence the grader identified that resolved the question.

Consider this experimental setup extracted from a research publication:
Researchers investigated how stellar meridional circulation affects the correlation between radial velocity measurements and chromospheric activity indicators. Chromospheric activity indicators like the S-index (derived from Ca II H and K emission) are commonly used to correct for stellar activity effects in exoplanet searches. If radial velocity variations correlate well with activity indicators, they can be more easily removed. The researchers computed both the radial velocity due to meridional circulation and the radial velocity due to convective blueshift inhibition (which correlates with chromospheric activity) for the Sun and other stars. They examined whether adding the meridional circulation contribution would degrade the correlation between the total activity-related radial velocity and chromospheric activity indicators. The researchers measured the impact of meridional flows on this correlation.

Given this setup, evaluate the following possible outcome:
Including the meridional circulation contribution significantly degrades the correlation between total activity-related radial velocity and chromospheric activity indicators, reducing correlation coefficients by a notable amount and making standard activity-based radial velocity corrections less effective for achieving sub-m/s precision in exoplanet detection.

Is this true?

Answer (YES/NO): NO